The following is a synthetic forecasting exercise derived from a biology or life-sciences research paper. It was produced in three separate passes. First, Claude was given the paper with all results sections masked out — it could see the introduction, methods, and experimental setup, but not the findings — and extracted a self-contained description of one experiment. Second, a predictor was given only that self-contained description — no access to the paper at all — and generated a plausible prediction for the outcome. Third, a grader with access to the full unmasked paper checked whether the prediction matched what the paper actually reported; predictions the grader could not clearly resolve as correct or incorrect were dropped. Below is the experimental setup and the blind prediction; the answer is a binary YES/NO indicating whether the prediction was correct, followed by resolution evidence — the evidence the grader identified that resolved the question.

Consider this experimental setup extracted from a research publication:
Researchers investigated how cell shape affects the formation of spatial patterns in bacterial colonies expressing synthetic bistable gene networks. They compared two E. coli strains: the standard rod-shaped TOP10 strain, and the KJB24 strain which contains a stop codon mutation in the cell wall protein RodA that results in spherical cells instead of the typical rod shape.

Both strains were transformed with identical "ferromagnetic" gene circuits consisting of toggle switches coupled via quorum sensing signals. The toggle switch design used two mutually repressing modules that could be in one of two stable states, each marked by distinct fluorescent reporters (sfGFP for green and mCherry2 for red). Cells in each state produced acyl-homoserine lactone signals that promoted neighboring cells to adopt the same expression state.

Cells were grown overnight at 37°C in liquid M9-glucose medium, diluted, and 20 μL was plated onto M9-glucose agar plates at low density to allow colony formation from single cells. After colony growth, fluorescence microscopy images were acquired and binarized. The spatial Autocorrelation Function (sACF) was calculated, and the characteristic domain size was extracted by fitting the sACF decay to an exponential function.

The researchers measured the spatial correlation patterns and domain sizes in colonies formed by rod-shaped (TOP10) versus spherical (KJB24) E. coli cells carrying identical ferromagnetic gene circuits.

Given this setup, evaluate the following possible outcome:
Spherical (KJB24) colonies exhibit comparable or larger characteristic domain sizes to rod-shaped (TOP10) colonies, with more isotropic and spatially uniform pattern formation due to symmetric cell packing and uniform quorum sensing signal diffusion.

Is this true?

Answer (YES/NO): NO